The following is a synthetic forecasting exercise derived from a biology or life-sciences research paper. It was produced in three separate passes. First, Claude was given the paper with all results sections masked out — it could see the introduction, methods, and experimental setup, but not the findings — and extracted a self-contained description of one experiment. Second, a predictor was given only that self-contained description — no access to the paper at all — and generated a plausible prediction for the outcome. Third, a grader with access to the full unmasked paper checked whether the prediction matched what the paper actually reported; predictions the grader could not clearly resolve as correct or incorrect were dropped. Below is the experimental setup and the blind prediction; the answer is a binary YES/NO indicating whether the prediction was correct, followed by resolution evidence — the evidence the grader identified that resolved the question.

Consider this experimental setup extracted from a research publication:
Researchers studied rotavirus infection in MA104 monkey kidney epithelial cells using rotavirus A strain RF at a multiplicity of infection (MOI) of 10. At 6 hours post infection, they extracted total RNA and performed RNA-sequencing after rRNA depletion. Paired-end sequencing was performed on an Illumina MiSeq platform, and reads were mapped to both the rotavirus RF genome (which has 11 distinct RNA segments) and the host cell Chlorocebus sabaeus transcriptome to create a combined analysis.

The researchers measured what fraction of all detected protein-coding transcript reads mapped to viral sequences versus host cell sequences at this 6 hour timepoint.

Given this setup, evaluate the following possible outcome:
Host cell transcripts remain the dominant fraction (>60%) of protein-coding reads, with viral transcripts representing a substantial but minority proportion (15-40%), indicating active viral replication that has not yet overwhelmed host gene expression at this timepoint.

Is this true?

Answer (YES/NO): YES